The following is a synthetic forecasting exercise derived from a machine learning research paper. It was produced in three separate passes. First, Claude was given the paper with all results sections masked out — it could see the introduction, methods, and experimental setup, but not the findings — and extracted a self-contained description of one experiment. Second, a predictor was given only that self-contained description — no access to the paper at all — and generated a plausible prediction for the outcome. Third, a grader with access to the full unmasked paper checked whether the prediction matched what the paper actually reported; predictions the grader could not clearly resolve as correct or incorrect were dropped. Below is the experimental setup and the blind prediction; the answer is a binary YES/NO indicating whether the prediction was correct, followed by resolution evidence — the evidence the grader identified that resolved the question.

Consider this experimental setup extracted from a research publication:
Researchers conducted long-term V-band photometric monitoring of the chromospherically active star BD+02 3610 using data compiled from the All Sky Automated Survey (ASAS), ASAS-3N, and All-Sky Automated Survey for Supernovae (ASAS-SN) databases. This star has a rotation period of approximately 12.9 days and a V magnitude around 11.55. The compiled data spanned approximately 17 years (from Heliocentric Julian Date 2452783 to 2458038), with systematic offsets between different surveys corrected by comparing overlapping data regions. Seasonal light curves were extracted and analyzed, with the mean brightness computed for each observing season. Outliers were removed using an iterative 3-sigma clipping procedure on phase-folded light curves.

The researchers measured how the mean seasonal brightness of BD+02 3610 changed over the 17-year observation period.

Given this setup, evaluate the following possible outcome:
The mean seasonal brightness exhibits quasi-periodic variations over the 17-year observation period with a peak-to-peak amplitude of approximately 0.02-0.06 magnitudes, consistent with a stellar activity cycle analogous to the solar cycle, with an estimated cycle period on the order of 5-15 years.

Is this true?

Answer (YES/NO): NO